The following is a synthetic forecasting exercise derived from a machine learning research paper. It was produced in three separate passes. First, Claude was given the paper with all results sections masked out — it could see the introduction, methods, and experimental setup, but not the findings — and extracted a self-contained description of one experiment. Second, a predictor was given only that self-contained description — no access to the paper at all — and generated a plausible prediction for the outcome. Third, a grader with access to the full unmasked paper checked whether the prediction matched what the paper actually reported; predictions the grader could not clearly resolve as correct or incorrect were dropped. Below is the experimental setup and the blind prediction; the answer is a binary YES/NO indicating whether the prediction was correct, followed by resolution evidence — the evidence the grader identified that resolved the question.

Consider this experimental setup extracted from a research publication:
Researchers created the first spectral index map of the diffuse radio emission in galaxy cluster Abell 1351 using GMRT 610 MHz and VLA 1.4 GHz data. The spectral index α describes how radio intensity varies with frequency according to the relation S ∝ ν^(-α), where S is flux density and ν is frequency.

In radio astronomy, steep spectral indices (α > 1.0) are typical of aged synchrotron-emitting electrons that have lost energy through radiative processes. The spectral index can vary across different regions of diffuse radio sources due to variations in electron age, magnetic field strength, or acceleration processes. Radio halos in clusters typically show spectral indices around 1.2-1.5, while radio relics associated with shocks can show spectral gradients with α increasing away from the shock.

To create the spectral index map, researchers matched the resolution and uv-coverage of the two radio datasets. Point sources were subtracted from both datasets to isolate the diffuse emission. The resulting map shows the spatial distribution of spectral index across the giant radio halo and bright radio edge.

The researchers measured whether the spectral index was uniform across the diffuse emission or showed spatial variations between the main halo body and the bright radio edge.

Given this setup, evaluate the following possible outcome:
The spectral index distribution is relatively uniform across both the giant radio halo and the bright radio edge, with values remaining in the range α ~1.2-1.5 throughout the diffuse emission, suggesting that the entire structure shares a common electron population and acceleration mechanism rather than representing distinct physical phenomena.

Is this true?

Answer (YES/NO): NO